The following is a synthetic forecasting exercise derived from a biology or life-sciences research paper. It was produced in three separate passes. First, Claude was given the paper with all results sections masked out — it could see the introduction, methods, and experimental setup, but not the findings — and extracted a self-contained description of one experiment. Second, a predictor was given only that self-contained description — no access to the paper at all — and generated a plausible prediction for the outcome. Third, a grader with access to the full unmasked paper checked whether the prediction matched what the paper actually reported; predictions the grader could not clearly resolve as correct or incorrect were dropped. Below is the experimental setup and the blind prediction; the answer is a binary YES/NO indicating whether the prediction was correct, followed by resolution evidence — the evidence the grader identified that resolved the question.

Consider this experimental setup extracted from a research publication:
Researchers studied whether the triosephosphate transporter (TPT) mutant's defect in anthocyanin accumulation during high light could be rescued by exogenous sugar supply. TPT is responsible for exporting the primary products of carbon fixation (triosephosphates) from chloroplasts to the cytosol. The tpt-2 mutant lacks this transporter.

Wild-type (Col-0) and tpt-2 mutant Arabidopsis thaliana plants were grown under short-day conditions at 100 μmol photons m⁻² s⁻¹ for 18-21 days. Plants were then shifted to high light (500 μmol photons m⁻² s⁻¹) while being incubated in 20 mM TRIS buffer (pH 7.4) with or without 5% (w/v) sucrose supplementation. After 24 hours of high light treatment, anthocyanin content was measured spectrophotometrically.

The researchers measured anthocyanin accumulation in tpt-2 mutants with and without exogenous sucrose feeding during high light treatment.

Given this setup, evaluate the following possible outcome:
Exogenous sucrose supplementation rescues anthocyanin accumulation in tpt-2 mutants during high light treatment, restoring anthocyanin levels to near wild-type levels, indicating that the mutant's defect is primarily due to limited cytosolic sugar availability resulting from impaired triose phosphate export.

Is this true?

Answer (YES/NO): YES